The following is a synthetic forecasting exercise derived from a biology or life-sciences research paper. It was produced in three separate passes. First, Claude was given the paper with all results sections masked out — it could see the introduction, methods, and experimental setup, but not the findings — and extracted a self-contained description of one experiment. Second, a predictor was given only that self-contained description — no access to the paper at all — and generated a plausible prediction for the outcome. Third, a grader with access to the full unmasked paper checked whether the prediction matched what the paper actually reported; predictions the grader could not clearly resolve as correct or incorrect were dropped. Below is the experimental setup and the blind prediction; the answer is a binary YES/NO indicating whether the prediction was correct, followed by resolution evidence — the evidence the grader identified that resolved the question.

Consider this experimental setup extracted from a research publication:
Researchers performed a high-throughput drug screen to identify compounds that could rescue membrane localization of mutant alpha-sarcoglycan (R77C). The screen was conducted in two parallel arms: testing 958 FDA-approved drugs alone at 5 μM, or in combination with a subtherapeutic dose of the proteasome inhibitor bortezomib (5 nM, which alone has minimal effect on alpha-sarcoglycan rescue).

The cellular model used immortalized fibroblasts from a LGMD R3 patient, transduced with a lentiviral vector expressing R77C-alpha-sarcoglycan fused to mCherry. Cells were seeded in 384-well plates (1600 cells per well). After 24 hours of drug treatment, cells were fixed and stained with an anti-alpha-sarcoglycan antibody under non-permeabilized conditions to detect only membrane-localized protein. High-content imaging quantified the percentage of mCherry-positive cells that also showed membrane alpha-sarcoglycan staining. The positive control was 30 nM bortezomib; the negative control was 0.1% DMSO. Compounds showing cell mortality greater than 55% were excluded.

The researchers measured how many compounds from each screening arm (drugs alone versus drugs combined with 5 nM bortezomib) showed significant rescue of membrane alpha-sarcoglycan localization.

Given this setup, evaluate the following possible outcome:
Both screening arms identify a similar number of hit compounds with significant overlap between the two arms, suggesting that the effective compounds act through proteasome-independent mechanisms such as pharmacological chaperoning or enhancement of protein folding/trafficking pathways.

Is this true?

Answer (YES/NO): NO